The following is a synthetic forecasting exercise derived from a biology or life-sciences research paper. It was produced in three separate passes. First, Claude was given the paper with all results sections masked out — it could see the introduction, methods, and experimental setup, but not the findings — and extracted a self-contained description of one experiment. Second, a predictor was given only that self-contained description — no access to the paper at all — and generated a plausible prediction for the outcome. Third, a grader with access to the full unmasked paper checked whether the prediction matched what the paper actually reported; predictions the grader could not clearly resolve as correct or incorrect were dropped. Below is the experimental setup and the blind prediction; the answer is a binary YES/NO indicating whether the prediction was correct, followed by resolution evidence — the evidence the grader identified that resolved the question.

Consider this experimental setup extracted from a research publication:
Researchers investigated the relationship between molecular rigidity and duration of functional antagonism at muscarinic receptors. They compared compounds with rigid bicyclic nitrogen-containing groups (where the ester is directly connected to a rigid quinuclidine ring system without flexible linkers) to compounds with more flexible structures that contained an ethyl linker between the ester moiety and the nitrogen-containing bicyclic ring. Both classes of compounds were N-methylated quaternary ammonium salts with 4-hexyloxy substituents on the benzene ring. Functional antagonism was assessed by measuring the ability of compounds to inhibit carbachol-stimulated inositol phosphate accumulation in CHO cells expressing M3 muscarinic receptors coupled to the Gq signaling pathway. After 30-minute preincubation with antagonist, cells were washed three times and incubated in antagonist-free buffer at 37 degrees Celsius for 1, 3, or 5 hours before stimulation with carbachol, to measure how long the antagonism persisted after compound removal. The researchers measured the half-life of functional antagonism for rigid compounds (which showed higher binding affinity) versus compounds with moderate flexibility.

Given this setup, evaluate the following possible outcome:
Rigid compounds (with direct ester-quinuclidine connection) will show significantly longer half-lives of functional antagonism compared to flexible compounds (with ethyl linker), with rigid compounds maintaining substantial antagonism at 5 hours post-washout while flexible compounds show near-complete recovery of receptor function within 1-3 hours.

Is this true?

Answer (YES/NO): NO